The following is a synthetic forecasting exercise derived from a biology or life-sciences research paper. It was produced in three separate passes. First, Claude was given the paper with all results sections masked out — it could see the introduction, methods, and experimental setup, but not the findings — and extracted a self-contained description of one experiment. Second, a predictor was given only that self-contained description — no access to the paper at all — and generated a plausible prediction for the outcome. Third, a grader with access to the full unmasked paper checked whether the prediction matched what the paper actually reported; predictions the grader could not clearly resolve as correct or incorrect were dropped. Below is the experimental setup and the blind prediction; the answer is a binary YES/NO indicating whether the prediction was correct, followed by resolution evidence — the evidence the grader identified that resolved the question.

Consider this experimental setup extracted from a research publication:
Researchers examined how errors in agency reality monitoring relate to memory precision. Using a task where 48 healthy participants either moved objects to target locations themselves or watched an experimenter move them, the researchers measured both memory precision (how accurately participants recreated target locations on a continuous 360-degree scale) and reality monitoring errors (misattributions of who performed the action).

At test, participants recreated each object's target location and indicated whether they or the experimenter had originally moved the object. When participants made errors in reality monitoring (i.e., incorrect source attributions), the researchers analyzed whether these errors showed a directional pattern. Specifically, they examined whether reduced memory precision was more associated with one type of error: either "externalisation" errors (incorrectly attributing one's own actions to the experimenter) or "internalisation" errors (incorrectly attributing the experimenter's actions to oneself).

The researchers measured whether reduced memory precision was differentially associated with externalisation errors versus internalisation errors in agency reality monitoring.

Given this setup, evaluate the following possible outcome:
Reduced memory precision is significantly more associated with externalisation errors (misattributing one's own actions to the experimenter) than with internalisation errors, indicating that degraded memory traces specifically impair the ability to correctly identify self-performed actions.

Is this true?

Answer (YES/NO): YES